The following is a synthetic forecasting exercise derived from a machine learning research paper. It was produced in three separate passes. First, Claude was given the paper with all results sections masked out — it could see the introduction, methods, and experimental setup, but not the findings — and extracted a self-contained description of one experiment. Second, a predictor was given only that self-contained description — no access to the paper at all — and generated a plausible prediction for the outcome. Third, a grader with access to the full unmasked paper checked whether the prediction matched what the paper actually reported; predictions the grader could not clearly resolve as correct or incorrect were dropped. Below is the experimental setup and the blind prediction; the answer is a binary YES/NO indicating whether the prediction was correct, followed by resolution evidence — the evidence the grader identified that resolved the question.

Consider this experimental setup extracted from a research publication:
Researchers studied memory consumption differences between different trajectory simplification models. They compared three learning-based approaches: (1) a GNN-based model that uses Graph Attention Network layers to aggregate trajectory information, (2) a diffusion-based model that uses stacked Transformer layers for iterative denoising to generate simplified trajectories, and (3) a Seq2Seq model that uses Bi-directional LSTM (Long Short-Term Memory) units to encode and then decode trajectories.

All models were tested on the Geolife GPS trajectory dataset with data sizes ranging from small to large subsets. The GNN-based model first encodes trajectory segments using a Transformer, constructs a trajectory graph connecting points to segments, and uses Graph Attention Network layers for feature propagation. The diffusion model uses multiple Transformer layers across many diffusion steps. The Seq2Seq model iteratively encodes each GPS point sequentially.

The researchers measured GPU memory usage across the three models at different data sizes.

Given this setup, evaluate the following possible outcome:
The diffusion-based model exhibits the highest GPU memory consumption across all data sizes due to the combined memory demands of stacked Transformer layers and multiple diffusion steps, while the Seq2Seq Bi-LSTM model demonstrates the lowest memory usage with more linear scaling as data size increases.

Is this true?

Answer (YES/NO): NO